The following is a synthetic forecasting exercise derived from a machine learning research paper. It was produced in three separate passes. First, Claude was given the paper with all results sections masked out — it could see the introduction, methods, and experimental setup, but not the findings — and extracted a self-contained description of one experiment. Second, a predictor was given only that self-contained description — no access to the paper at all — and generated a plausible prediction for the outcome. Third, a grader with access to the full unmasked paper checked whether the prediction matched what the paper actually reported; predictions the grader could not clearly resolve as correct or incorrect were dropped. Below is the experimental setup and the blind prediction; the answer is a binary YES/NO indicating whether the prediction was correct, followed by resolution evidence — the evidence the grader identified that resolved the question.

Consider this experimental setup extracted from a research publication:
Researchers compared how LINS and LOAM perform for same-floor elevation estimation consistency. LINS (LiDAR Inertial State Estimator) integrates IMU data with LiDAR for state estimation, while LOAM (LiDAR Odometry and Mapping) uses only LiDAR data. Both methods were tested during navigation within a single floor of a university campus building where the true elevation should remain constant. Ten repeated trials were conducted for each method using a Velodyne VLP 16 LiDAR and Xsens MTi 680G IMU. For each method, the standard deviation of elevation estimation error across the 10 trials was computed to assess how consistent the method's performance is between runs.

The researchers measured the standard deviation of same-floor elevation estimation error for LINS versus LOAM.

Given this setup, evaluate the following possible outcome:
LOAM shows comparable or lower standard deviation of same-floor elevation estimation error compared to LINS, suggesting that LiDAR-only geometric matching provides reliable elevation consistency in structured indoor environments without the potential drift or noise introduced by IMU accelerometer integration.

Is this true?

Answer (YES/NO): YES